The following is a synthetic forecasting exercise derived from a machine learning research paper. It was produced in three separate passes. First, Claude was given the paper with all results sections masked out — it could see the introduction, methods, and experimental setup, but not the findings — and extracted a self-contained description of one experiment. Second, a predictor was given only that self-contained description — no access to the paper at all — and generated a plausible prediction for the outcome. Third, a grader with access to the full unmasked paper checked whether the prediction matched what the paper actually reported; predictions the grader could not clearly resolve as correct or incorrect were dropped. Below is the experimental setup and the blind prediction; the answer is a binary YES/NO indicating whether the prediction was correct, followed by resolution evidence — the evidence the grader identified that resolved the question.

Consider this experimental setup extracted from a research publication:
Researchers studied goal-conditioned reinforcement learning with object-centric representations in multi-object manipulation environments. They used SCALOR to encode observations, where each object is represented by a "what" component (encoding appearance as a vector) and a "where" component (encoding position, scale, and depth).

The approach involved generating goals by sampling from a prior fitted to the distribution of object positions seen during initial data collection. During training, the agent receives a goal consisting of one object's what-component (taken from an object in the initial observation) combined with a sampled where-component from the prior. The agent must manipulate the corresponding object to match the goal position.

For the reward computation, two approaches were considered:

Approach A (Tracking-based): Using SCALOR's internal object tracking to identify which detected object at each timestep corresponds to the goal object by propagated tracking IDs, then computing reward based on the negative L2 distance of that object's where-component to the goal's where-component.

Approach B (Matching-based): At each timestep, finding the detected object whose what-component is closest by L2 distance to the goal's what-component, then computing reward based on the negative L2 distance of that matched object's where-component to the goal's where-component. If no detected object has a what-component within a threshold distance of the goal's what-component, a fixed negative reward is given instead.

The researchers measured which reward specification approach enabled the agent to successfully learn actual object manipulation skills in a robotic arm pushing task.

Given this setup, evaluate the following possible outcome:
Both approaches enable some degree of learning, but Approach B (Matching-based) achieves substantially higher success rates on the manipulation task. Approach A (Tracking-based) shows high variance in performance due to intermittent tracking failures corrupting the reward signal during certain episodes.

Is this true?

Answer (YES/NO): NO